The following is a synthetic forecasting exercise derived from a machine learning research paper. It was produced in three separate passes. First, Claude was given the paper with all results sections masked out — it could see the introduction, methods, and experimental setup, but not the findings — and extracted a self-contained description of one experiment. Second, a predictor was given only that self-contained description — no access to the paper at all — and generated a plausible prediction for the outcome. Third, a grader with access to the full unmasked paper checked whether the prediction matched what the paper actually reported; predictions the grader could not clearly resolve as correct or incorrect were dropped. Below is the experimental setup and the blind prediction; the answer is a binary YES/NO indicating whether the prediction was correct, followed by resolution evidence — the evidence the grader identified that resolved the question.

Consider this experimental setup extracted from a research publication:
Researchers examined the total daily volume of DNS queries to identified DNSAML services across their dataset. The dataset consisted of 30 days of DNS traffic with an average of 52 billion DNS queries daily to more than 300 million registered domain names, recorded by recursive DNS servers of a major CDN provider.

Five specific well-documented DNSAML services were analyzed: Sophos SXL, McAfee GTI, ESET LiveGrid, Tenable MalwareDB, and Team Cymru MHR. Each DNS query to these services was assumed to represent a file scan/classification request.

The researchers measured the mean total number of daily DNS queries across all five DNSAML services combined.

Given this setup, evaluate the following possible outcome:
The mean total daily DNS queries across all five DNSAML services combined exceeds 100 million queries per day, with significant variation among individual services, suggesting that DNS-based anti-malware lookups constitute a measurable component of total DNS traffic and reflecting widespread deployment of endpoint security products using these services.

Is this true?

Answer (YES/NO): YES